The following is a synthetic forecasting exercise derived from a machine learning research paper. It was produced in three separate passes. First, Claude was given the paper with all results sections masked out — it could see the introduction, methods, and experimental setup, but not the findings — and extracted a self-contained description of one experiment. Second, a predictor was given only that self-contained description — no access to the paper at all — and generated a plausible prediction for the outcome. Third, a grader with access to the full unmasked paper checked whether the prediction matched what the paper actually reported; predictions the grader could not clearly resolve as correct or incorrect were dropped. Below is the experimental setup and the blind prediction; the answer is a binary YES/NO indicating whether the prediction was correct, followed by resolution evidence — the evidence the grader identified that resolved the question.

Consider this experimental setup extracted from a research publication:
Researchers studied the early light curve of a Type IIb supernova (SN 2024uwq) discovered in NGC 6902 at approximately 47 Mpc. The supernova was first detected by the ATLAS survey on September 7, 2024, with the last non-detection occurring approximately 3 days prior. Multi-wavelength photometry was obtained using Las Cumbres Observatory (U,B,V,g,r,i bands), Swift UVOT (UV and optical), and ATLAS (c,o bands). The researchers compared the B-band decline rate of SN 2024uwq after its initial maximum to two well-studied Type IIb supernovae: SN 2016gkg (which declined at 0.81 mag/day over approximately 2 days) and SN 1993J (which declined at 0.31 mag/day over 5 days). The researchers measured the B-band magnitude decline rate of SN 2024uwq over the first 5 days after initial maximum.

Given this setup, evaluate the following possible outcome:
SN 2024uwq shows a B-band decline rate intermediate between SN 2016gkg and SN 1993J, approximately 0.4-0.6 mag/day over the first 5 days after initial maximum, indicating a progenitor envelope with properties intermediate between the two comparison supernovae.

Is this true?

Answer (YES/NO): NO